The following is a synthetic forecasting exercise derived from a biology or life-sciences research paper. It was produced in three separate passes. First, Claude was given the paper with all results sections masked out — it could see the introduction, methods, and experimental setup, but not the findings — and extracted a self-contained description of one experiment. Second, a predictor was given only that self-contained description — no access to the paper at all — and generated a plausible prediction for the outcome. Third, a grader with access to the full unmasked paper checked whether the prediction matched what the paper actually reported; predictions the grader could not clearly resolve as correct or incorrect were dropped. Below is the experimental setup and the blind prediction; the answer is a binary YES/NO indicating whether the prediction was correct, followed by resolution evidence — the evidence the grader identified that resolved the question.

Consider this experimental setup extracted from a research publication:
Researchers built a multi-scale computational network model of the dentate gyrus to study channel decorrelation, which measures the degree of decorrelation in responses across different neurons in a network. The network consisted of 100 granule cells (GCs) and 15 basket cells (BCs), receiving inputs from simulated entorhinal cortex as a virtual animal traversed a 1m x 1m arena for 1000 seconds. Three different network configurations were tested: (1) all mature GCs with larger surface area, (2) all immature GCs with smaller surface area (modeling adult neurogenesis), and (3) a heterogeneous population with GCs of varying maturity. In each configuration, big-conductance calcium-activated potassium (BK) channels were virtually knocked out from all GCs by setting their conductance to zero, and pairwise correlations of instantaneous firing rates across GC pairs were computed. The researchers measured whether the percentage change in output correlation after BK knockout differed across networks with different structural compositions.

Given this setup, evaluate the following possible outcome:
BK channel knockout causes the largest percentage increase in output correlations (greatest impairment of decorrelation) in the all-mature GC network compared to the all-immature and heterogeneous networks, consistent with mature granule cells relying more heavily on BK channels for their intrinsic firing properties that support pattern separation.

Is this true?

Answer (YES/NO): YES